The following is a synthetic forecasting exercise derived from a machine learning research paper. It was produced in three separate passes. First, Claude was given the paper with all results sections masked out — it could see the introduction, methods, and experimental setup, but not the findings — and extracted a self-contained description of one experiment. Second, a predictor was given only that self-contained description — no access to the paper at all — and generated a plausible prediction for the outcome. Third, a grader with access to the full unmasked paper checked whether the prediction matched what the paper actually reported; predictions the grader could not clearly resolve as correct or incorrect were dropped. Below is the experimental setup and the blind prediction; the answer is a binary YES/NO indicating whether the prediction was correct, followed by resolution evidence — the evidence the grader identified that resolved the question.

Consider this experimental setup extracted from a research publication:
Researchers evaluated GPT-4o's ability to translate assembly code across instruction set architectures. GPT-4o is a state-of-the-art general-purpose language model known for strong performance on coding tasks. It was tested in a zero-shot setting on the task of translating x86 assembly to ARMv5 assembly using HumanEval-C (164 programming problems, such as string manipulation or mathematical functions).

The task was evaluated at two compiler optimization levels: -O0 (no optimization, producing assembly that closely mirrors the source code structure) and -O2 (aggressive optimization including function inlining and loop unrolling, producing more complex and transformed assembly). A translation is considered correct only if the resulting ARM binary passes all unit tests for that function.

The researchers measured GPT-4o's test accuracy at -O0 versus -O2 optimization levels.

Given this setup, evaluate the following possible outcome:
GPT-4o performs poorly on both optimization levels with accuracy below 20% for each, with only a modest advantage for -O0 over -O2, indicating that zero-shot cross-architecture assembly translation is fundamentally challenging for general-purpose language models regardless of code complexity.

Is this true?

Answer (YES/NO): NO